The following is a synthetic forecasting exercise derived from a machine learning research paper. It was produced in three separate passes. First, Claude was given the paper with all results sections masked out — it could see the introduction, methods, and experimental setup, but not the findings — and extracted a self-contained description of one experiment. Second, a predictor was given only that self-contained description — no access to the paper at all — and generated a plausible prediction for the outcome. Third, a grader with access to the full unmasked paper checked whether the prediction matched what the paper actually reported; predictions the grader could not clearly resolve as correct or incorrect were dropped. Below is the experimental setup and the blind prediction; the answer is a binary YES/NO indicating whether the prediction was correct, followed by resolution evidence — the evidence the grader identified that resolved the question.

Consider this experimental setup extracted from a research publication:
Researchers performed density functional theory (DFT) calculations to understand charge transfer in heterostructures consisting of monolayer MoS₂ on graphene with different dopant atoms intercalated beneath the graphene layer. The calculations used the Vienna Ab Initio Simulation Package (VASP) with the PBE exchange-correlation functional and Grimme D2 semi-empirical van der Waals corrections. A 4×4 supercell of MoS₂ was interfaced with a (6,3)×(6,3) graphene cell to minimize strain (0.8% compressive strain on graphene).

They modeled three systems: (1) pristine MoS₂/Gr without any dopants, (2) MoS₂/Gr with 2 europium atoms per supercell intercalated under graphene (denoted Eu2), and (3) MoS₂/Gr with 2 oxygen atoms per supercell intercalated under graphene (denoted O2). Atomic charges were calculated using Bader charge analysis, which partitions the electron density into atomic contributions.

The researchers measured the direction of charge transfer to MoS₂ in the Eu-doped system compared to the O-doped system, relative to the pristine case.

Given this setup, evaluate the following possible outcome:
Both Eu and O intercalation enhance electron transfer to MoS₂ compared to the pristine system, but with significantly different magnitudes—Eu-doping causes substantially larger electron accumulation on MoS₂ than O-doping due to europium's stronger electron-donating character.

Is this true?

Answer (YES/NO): NO